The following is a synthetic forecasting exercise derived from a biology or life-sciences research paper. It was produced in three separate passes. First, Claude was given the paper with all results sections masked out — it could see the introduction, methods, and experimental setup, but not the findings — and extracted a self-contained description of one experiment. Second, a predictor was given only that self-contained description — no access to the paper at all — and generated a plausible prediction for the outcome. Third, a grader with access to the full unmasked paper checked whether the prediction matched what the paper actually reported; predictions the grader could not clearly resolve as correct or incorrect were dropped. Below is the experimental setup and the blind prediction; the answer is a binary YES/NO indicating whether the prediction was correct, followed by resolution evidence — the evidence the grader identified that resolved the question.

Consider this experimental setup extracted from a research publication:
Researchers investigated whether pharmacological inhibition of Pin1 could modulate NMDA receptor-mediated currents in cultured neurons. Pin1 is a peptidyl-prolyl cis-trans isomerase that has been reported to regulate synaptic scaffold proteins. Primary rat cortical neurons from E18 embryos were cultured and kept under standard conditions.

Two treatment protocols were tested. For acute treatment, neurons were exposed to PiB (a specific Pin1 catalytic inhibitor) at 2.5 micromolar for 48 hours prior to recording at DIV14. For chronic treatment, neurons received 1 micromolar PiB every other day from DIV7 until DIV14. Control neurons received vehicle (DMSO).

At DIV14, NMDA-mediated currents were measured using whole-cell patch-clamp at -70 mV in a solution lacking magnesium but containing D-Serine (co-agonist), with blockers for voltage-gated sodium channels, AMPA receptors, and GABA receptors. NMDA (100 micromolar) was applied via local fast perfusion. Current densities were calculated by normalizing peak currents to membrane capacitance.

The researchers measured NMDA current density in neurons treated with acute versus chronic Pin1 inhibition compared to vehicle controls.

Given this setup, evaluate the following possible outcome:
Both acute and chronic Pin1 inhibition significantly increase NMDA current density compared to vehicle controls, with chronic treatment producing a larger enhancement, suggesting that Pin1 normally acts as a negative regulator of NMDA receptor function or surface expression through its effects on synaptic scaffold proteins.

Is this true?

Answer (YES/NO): NO